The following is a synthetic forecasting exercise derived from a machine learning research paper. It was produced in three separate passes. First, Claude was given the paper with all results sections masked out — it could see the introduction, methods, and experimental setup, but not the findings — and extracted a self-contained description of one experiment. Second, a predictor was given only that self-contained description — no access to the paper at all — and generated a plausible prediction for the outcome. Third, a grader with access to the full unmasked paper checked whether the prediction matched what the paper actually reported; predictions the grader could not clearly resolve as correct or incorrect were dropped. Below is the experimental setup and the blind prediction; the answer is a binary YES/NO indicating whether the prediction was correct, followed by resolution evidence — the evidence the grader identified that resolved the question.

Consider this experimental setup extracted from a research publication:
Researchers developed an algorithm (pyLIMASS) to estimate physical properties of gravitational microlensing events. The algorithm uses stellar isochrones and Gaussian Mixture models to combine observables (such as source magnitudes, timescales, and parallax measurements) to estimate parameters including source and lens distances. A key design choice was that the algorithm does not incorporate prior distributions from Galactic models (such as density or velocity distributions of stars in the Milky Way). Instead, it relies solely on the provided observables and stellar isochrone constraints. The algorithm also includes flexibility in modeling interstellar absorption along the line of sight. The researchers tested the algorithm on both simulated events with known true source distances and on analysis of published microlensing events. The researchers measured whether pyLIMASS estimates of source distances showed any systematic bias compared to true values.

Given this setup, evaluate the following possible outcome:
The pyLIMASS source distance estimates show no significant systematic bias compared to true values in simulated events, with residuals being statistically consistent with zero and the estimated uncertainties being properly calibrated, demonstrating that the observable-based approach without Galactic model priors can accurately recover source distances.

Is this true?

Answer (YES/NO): NO